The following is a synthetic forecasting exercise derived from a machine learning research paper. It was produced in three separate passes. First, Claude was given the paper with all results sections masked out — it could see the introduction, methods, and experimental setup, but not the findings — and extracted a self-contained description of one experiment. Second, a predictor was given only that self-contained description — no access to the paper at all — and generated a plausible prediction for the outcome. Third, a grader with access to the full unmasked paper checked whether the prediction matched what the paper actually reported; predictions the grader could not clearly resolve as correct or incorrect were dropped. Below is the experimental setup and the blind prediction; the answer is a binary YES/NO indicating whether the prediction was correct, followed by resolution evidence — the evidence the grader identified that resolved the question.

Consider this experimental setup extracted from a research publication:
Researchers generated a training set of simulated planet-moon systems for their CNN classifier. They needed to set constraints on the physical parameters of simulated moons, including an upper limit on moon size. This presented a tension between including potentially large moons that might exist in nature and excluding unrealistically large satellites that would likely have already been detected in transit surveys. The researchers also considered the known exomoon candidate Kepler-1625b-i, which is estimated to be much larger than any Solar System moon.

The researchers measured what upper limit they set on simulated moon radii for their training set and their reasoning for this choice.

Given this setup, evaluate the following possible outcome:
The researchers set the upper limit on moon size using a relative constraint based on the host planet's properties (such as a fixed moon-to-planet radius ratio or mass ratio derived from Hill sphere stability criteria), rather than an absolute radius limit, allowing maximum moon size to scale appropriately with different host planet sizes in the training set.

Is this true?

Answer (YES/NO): NO